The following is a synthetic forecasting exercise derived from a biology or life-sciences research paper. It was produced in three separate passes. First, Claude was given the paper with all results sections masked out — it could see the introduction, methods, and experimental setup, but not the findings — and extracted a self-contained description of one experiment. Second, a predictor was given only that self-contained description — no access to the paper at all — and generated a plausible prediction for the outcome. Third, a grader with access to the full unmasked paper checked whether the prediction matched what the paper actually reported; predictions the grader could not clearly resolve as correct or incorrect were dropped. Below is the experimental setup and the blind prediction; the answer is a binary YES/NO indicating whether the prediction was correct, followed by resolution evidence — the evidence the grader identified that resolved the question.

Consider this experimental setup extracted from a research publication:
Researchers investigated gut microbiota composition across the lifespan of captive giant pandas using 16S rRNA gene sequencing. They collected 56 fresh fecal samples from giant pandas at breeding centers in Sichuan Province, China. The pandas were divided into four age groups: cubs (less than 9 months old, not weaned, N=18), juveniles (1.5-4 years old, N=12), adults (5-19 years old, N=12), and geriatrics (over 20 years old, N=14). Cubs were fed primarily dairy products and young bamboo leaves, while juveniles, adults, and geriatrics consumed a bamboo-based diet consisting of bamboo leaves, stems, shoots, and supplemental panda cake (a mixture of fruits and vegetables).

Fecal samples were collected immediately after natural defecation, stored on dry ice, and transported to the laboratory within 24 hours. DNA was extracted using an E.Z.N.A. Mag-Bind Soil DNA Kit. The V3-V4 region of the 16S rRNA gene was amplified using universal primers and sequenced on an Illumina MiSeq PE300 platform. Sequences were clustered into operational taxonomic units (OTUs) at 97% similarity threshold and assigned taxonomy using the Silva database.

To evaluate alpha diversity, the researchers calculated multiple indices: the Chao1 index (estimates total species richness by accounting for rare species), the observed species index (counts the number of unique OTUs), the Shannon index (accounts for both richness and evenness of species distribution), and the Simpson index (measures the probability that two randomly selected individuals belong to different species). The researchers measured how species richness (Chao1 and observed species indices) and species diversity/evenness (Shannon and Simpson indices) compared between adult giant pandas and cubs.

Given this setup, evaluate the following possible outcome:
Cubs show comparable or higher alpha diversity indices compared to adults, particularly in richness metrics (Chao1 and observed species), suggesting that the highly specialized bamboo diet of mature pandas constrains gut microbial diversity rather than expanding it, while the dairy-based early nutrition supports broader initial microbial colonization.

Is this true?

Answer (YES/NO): NO